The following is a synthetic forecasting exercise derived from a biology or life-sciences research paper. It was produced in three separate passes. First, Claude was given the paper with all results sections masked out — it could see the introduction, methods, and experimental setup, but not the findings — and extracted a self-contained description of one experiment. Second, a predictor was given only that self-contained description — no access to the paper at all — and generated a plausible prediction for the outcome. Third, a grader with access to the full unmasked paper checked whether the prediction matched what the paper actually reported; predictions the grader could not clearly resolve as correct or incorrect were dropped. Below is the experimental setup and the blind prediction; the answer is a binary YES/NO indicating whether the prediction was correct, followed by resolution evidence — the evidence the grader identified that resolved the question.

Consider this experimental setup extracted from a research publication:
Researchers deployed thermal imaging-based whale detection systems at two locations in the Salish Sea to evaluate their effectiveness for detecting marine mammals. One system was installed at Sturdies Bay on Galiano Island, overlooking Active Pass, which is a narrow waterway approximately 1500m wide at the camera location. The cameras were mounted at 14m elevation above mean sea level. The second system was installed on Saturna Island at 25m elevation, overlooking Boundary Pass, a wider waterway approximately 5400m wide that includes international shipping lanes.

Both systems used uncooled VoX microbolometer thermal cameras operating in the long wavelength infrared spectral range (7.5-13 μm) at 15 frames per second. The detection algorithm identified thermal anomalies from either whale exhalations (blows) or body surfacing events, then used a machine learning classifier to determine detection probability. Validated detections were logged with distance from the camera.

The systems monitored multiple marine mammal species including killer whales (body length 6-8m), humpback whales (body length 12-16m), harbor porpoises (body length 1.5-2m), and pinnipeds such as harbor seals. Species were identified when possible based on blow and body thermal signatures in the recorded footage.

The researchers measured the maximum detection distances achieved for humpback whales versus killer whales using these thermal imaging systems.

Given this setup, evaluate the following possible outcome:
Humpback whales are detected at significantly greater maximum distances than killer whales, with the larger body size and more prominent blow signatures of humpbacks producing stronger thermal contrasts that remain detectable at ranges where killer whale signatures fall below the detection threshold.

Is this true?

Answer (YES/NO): NO